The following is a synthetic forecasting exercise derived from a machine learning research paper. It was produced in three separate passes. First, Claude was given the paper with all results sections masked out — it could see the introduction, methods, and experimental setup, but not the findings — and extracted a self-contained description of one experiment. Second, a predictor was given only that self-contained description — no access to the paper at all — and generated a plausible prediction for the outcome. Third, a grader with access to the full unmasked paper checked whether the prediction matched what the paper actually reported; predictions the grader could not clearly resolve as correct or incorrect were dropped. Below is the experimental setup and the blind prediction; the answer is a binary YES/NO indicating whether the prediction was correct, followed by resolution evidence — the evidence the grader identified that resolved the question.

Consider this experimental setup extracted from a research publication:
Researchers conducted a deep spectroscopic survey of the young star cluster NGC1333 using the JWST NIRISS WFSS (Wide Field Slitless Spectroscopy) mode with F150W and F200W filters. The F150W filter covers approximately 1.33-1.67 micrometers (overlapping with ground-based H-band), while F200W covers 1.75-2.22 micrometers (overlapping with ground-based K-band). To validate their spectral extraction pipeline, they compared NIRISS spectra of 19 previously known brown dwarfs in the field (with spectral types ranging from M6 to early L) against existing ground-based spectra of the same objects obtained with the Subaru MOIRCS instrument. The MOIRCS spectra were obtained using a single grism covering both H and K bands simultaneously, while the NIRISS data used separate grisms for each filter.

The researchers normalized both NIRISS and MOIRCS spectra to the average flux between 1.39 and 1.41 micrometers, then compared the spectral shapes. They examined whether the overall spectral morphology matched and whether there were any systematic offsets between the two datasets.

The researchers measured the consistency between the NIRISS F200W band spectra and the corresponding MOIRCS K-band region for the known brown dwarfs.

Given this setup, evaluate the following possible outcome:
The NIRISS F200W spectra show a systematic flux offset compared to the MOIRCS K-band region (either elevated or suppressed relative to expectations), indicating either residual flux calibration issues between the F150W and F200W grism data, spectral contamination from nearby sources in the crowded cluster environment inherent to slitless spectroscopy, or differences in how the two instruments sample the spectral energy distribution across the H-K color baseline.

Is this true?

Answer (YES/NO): YES